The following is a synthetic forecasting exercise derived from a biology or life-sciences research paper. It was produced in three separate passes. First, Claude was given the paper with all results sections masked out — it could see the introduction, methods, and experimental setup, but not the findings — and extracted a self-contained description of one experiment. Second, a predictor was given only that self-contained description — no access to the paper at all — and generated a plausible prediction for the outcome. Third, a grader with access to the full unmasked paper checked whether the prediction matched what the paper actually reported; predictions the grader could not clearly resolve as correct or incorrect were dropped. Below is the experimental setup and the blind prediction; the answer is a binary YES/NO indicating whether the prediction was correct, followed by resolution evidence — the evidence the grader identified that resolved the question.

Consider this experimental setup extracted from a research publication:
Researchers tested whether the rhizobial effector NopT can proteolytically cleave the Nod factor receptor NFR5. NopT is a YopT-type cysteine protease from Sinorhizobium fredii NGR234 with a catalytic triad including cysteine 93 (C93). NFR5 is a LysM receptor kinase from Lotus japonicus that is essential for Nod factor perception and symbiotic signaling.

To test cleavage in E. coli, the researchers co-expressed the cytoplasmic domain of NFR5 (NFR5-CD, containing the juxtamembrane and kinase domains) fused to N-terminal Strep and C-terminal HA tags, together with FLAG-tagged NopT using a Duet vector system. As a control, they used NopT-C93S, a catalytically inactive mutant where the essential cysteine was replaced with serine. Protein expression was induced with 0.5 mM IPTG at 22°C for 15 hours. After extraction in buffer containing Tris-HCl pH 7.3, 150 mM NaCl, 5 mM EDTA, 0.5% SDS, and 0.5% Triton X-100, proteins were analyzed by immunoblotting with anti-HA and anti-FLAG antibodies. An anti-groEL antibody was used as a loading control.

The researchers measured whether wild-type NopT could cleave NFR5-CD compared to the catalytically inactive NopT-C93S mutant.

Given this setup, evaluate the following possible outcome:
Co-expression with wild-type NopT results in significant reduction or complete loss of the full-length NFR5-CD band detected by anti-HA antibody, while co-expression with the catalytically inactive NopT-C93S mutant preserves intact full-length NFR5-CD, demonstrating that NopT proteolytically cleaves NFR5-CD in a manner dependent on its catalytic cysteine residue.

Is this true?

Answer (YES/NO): YES